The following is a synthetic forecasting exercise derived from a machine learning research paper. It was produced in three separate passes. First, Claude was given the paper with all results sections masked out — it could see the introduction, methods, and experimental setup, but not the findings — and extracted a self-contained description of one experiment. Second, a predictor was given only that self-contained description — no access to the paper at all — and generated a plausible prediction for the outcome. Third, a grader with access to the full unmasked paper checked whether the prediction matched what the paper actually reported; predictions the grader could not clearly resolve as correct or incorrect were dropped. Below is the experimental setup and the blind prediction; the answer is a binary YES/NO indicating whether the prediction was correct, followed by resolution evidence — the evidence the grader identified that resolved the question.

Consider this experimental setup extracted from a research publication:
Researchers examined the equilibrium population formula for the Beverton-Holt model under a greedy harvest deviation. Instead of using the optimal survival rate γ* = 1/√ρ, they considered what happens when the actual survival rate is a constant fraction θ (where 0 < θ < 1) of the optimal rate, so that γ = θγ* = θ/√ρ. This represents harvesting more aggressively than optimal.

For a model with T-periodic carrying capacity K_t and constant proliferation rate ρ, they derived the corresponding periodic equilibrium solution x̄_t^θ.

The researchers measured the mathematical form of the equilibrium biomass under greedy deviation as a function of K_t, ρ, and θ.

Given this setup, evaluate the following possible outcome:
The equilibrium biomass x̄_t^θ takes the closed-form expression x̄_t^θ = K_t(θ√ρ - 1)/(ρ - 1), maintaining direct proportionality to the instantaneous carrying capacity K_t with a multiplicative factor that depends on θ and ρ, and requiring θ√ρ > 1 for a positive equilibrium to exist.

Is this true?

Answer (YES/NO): YES